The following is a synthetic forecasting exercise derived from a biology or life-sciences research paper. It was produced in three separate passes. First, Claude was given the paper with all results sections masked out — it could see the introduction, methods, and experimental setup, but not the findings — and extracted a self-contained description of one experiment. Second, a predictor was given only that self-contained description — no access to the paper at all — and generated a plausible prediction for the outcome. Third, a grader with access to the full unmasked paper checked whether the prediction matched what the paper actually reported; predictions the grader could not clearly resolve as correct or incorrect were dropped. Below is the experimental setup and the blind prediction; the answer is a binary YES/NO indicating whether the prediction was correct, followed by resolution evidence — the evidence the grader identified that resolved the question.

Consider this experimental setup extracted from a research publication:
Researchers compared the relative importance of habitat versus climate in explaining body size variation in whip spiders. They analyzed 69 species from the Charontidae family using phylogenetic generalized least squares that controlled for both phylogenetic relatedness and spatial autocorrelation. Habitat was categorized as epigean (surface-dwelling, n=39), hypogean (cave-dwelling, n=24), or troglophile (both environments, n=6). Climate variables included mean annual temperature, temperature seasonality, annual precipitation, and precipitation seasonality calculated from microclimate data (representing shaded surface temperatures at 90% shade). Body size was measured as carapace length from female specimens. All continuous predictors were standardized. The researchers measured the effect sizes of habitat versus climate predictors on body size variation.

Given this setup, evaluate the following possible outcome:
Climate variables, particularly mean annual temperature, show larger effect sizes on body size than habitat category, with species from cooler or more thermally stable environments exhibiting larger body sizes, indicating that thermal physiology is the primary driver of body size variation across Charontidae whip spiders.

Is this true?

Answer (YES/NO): NO